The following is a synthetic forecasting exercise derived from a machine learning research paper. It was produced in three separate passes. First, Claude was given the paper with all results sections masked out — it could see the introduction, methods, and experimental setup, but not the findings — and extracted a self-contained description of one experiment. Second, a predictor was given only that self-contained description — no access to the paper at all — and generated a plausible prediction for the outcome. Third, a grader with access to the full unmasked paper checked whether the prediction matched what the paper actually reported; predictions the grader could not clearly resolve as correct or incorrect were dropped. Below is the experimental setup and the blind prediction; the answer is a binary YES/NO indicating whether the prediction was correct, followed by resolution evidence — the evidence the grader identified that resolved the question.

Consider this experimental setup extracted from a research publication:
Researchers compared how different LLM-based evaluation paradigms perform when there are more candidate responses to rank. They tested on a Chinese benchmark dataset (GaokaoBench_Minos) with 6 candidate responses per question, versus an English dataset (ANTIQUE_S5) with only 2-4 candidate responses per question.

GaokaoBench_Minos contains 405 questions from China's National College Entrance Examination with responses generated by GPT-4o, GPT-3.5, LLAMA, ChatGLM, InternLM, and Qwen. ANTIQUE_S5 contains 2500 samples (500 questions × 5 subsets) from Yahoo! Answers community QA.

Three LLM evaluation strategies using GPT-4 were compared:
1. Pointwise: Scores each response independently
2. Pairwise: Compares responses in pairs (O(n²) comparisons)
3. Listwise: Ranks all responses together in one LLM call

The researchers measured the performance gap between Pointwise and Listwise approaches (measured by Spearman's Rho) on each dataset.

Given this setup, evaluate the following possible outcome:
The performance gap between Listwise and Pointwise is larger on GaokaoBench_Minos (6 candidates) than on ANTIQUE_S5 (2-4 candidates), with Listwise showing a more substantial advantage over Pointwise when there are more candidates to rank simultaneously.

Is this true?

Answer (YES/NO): YES